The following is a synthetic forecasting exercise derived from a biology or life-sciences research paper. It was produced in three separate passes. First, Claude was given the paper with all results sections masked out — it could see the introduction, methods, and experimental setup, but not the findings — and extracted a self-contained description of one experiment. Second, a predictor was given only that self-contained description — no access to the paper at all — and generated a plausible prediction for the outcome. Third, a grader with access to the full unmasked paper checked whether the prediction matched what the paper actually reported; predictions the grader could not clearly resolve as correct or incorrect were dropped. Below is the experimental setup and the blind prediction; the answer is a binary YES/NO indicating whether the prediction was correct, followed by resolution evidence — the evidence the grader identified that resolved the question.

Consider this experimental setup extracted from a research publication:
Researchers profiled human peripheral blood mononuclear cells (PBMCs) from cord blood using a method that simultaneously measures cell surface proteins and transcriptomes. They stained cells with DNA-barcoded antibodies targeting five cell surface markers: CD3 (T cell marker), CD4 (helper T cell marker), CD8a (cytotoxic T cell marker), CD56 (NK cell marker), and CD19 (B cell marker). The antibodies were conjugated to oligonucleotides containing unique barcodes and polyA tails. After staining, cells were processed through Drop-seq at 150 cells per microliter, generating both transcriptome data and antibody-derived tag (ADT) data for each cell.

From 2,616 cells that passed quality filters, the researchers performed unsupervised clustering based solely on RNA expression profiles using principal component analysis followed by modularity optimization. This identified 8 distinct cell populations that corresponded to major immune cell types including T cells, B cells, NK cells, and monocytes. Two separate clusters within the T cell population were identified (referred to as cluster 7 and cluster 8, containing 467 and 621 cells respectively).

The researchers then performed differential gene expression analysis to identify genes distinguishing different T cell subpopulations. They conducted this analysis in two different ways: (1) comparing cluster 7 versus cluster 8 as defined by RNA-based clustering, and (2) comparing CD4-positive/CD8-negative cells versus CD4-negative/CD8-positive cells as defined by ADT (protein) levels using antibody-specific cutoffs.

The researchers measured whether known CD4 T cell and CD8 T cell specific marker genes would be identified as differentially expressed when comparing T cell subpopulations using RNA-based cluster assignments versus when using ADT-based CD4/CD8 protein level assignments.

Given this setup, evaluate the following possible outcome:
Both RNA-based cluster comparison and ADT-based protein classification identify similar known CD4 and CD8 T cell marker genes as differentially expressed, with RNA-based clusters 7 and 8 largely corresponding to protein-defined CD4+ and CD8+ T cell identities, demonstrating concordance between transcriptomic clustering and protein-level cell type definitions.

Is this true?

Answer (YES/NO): NO